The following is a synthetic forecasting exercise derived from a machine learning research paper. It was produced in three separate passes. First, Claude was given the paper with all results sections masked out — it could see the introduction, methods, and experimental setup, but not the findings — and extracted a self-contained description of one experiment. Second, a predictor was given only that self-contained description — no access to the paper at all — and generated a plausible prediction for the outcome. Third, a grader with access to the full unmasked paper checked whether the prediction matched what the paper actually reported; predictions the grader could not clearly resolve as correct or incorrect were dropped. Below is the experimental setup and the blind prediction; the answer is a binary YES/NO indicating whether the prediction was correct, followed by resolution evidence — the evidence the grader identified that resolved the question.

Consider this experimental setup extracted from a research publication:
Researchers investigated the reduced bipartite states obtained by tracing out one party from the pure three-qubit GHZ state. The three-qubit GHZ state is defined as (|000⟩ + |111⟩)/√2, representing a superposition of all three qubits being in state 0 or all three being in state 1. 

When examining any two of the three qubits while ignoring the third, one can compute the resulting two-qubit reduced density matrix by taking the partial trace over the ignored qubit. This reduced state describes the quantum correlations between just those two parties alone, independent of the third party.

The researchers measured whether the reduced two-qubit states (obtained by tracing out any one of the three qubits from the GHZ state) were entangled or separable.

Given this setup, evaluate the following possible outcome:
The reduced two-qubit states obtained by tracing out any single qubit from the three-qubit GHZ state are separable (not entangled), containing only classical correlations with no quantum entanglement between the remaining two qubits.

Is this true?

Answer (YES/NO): YES